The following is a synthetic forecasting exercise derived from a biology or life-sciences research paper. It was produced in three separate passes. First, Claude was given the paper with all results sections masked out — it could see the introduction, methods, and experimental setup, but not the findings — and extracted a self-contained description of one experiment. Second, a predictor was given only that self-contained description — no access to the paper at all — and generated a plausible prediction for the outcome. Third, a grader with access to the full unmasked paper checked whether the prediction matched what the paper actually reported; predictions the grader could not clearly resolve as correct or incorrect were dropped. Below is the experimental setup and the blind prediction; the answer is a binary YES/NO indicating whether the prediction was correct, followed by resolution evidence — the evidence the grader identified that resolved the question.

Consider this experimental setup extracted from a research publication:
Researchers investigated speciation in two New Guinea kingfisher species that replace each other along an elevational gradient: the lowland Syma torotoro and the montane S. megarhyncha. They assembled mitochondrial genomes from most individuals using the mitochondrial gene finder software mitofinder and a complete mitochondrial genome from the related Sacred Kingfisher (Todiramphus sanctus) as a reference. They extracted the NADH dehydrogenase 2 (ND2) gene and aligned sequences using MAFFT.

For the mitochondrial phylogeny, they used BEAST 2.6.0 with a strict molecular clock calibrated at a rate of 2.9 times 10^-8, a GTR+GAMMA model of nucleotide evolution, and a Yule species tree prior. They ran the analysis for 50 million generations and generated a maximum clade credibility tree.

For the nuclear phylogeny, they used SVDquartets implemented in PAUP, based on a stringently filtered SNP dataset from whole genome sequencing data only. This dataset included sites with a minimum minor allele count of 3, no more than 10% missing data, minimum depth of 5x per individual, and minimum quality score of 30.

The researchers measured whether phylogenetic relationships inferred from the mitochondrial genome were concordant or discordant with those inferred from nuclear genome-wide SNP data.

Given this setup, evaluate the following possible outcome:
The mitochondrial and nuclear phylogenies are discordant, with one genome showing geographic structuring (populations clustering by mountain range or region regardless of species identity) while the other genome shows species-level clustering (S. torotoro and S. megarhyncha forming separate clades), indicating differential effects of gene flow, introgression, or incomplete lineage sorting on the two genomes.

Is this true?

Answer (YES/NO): NO